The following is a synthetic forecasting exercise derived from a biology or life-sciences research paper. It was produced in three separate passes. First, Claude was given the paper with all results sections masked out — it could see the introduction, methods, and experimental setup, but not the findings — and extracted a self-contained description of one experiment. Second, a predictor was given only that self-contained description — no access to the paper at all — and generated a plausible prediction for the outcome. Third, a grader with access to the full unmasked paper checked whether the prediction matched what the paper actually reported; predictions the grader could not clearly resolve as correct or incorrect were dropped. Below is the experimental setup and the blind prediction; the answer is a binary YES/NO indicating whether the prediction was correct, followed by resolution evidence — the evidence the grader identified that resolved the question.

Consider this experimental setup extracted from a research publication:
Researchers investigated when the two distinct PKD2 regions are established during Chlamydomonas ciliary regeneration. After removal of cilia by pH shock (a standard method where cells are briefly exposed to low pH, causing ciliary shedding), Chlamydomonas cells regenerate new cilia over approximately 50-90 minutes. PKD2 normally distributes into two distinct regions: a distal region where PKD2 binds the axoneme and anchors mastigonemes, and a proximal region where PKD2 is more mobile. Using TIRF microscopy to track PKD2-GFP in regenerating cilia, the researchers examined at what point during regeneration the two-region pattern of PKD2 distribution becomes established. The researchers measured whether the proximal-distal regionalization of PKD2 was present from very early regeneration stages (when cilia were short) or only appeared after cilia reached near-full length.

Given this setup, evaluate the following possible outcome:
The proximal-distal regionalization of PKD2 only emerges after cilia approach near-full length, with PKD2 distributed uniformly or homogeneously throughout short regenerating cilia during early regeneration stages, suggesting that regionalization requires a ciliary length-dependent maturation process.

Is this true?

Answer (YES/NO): NO